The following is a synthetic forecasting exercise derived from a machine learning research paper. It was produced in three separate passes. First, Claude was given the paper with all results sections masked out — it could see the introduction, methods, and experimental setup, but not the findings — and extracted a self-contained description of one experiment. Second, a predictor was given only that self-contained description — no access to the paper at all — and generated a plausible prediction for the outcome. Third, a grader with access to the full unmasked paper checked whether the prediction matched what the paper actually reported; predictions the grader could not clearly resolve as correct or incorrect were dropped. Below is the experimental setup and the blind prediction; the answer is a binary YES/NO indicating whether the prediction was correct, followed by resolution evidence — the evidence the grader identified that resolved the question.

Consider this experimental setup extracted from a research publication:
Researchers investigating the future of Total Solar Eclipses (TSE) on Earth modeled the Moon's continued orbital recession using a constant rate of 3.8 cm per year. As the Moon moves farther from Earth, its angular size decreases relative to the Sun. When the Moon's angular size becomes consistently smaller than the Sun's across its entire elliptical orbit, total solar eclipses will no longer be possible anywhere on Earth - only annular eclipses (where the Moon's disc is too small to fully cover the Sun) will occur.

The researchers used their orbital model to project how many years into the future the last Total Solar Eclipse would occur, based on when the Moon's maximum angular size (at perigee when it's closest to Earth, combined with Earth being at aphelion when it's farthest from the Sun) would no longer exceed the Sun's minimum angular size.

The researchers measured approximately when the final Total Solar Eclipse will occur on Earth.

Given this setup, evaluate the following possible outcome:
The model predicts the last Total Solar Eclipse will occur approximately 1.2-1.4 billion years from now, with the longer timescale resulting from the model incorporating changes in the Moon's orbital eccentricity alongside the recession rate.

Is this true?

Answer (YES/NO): NO